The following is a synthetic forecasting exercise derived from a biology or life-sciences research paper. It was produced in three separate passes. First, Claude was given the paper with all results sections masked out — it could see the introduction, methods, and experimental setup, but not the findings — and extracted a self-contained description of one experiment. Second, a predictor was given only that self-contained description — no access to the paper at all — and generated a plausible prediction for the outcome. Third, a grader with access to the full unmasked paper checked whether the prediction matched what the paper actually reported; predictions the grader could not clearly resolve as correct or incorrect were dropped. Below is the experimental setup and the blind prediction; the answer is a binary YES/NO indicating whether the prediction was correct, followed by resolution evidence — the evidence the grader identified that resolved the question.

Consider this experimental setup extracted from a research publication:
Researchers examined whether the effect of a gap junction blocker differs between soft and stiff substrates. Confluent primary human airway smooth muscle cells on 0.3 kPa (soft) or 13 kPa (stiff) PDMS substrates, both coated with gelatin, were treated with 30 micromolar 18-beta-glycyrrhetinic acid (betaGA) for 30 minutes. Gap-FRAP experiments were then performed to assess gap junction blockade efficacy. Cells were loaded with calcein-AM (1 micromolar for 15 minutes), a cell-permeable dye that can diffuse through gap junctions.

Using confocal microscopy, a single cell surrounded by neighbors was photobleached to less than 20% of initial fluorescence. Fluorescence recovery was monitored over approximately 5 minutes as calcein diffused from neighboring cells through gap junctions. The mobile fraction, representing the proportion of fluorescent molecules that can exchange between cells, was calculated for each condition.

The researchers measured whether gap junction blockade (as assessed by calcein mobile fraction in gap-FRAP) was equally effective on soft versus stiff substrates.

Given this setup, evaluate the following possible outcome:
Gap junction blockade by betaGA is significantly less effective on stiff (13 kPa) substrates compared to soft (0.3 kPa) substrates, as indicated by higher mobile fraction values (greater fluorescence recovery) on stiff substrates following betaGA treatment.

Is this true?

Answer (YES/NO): NO